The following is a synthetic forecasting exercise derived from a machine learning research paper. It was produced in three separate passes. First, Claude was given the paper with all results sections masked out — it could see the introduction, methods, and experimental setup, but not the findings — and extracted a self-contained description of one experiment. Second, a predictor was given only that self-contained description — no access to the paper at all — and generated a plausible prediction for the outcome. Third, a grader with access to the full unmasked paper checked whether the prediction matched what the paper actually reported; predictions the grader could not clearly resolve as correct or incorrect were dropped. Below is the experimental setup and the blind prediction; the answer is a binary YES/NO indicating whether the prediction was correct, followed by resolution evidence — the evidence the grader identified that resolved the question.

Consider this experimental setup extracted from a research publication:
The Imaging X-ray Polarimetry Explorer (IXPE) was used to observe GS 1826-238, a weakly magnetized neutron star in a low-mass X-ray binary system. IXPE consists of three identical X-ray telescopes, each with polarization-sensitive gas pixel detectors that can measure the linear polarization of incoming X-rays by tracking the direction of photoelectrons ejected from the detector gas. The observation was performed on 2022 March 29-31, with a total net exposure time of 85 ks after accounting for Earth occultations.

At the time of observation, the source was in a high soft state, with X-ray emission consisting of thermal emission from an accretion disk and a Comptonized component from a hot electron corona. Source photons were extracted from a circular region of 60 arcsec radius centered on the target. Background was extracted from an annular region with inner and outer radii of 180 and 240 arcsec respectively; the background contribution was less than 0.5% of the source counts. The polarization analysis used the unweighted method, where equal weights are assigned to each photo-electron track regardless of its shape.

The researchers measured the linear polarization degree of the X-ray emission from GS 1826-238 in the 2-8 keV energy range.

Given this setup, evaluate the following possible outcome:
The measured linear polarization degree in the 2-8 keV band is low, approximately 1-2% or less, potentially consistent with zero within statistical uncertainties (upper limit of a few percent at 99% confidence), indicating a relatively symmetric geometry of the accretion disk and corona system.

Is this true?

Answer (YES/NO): YES